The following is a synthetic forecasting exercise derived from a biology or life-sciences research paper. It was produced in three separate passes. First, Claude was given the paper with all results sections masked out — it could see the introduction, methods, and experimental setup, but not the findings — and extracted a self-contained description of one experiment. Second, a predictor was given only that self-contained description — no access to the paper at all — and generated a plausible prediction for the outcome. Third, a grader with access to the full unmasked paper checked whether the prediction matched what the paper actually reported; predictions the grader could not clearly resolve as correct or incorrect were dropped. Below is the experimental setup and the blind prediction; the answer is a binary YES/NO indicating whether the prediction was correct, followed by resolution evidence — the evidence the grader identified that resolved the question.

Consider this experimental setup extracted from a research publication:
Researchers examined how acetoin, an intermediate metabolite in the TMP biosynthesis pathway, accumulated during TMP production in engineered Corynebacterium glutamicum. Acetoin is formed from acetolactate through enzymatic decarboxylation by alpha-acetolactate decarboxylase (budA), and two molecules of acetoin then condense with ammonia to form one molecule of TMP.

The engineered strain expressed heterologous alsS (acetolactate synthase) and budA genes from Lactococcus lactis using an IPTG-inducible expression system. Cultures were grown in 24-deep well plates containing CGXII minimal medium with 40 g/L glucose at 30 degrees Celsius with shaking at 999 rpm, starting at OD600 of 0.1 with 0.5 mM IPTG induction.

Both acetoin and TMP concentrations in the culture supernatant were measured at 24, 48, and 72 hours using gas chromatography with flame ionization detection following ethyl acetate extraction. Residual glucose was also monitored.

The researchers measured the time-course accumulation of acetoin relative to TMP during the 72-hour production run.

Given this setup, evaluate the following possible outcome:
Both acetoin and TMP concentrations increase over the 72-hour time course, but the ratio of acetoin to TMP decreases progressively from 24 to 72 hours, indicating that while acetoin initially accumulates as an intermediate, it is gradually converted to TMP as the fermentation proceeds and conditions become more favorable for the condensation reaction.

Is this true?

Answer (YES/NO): NO